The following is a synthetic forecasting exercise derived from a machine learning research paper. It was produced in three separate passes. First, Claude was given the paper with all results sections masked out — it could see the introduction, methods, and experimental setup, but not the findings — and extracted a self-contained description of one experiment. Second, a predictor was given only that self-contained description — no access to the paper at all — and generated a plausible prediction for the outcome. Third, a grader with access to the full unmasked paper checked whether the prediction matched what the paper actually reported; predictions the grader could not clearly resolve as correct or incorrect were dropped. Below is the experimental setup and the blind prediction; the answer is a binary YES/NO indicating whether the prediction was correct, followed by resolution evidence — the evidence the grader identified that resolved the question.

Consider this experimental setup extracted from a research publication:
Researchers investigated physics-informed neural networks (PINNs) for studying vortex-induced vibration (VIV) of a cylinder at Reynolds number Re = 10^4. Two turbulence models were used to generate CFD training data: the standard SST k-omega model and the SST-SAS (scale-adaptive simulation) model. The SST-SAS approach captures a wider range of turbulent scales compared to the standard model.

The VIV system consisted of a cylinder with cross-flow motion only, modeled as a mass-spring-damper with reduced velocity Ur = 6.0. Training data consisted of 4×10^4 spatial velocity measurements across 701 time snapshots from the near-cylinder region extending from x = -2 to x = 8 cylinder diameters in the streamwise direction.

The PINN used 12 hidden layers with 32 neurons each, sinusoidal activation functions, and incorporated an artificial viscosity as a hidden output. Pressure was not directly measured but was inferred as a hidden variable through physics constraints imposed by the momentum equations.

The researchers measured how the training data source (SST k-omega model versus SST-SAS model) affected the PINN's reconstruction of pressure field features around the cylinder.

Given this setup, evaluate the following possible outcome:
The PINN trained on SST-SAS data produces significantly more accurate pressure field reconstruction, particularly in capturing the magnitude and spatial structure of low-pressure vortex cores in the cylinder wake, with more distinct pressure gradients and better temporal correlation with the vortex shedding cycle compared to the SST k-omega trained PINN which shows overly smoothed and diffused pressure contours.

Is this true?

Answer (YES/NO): NO